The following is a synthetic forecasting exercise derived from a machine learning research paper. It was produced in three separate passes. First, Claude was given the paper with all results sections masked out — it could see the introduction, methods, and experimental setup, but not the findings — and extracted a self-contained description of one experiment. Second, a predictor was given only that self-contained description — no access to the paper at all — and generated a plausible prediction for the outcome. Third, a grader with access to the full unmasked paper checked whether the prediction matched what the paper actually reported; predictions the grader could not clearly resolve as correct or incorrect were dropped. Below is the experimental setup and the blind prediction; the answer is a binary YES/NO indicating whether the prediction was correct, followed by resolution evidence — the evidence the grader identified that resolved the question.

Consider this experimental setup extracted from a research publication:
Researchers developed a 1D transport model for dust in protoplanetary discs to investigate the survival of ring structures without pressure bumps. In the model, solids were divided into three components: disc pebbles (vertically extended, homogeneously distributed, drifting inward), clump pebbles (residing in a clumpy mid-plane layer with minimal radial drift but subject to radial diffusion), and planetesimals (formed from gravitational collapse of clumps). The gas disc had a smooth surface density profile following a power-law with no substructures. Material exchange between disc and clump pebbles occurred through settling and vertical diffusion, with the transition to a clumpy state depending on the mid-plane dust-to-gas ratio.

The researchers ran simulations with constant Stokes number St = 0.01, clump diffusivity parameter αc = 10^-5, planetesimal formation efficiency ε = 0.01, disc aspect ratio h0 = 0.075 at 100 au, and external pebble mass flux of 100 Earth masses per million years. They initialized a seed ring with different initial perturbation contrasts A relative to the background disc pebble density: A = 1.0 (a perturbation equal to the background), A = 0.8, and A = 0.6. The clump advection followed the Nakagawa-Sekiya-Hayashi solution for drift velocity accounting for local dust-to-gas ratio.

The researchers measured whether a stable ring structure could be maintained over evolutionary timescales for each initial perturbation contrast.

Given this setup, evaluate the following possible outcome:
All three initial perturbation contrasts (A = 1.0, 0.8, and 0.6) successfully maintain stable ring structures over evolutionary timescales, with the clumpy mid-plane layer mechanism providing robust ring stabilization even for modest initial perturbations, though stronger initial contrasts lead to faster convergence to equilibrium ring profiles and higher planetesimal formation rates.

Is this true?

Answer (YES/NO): NO